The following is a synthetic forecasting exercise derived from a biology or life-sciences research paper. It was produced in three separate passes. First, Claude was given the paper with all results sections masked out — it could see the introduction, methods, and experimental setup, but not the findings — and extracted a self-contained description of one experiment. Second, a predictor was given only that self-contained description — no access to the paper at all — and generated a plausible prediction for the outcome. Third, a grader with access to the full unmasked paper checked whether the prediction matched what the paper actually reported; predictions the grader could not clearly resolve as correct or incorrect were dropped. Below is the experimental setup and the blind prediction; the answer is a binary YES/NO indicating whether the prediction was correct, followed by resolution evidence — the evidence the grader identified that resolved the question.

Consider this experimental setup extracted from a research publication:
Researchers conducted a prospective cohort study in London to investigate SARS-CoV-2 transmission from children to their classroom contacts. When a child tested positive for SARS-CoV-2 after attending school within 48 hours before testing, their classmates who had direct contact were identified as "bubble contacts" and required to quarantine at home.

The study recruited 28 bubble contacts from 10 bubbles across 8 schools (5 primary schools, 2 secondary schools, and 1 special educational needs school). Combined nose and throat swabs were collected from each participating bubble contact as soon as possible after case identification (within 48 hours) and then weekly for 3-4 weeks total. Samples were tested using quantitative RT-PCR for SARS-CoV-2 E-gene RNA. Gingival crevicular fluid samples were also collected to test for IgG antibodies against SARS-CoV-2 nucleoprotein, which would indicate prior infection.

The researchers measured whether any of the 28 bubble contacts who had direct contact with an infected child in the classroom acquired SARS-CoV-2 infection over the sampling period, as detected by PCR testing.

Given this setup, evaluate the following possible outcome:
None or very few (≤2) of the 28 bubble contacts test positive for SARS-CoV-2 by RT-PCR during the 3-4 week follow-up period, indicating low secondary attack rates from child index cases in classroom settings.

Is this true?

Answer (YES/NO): YES